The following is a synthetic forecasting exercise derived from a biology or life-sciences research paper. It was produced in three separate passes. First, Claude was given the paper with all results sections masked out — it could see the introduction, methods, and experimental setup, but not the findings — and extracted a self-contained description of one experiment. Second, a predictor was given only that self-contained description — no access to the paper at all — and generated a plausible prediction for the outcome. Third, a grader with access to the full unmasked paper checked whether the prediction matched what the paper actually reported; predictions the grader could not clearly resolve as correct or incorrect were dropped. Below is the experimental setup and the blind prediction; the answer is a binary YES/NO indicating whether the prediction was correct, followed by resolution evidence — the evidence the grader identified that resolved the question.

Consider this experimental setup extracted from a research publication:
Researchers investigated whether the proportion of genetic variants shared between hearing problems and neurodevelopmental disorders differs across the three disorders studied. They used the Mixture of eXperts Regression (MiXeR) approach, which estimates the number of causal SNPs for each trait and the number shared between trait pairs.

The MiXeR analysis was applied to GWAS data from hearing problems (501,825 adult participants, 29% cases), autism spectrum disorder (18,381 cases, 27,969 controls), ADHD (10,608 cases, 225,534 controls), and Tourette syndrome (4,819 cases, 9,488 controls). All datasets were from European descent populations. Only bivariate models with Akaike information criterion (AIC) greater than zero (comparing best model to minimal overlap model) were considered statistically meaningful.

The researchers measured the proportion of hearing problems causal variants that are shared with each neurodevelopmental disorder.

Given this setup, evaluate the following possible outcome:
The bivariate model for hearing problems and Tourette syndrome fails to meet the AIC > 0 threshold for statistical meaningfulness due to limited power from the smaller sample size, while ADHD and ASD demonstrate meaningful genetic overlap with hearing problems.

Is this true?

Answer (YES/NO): NO